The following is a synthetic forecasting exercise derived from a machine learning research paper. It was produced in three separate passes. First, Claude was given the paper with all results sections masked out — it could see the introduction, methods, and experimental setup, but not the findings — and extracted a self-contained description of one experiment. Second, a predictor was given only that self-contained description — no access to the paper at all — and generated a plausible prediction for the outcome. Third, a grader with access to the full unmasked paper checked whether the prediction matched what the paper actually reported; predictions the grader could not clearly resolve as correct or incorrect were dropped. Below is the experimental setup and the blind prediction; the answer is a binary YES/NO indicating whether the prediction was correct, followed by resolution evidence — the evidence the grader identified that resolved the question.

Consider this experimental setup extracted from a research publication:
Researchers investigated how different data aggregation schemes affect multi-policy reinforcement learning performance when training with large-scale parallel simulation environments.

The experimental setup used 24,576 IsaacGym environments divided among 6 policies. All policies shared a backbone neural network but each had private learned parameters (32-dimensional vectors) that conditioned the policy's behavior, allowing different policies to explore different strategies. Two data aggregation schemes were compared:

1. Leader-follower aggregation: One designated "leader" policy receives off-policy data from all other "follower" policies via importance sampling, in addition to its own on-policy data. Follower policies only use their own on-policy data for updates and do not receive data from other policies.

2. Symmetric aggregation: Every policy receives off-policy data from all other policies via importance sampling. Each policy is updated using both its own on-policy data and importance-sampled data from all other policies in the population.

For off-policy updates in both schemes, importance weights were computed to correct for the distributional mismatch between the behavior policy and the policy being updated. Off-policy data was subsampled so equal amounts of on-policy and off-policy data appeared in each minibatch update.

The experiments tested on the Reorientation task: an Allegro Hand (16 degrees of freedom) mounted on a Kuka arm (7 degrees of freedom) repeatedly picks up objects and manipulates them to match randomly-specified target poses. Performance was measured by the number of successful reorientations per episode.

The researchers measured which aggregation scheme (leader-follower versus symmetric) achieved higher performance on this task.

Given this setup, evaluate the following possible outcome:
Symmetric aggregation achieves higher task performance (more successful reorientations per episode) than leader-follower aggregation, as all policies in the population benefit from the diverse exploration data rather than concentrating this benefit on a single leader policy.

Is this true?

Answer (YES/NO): NO